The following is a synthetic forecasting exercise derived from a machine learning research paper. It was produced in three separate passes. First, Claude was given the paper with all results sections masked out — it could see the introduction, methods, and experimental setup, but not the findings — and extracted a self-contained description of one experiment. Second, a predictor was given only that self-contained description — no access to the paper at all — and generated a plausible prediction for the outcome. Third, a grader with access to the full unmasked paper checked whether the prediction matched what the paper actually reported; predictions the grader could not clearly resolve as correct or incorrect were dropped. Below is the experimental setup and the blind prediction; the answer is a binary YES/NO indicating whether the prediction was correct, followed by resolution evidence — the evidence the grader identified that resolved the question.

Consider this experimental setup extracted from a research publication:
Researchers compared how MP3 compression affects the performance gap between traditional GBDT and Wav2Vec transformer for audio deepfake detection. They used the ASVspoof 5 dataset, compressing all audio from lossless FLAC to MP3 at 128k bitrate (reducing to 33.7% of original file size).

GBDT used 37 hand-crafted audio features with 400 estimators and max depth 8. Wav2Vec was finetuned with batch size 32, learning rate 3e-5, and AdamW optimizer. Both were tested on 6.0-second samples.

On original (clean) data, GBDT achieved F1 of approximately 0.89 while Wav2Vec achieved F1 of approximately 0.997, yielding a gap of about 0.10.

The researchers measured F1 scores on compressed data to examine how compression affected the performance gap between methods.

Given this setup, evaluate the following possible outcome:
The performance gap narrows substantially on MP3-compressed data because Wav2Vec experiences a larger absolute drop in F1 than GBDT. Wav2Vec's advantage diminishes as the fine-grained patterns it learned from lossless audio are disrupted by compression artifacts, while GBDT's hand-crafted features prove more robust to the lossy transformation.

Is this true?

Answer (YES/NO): NO